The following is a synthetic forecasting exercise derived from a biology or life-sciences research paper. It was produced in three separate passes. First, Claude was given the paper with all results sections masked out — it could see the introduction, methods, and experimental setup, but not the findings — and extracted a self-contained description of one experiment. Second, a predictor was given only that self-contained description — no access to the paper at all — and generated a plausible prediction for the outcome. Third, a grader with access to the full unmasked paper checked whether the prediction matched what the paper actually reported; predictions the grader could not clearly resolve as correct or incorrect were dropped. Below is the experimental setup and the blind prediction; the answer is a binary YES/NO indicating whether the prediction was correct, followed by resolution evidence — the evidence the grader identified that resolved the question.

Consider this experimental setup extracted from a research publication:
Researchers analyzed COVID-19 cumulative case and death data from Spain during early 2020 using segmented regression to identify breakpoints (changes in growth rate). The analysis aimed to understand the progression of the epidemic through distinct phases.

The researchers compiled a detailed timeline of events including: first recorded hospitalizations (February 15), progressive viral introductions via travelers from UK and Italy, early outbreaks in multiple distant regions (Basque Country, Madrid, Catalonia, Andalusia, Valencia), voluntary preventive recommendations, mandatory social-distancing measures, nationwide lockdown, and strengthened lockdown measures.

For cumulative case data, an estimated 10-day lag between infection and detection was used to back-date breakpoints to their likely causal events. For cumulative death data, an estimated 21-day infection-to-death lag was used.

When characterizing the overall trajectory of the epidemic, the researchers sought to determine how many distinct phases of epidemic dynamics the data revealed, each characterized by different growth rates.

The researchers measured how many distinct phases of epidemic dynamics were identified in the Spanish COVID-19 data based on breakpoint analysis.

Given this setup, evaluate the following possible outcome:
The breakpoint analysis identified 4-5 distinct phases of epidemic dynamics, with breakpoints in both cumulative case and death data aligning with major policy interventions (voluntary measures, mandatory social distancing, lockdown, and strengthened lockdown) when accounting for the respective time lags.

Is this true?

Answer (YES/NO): YES